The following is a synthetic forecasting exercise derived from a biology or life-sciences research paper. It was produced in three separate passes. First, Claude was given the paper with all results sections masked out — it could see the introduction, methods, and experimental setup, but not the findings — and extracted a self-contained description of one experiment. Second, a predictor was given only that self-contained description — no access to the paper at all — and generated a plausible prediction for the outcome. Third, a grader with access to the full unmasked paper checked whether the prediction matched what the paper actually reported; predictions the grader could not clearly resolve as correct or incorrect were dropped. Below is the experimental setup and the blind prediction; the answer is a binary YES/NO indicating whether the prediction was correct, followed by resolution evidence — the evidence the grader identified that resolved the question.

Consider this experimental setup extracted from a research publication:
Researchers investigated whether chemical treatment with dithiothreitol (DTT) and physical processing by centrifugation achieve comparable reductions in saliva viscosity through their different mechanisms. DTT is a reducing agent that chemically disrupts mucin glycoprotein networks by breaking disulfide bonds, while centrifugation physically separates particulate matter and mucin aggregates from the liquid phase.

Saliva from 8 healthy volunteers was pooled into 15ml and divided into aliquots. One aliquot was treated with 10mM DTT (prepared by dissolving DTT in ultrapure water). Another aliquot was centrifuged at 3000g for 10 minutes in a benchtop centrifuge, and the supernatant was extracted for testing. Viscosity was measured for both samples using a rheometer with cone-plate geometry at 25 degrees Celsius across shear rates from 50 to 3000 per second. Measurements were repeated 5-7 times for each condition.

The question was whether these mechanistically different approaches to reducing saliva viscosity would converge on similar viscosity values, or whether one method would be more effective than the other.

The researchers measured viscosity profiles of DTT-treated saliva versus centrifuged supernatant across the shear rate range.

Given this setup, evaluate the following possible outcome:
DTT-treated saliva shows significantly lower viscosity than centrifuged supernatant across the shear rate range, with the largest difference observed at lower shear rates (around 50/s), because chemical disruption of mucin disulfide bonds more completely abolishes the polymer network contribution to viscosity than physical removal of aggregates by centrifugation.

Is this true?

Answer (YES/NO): NO